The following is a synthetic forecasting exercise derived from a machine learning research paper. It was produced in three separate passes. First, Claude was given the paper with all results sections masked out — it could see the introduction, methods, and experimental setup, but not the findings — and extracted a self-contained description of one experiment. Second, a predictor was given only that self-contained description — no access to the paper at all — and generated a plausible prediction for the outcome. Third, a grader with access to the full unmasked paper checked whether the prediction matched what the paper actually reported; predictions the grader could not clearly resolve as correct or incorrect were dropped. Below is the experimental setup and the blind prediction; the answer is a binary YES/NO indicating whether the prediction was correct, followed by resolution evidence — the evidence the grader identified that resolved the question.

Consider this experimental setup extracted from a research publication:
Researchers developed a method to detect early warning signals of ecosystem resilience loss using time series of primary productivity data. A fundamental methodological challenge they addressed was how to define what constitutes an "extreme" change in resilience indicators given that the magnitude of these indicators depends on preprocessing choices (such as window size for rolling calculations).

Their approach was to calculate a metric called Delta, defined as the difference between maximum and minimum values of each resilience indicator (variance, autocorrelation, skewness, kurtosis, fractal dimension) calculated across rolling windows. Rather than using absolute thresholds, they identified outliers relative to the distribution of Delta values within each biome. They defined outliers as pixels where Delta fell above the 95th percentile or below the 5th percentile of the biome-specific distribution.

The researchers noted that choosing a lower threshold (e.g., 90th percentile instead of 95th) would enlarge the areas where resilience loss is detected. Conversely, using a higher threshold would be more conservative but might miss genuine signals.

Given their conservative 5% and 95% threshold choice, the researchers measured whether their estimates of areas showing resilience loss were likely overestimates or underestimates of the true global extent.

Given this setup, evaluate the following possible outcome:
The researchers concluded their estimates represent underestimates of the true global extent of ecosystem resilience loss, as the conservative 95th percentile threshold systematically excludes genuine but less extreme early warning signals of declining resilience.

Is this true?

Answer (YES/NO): YES